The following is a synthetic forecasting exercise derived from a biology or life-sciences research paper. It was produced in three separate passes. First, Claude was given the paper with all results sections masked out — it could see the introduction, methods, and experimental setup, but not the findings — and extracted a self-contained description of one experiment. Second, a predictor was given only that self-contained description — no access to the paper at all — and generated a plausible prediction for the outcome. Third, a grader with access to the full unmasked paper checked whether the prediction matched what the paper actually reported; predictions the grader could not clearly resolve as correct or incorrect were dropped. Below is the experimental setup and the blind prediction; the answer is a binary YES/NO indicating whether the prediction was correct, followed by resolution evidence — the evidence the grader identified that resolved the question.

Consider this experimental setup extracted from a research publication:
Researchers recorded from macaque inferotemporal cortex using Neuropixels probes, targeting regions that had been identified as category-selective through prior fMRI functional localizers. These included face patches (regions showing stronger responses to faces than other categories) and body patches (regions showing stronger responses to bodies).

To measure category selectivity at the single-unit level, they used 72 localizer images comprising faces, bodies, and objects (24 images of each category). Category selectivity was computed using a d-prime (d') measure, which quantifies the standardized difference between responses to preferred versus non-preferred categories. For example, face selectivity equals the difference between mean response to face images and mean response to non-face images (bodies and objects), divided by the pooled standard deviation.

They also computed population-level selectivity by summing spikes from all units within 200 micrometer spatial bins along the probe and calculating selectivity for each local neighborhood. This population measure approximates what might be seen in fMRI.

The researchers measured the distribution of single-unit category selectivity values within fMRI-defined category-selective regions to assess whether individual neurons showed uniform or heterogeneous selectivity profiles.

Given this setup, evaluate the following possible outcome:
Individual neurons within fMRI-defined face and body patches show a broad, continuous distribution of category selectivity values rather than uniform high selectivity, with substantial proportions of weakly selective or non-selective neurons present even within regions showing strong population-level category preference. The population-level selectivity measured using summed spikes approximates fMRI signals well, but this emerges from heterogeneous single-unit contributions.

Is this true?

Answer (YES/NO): NO